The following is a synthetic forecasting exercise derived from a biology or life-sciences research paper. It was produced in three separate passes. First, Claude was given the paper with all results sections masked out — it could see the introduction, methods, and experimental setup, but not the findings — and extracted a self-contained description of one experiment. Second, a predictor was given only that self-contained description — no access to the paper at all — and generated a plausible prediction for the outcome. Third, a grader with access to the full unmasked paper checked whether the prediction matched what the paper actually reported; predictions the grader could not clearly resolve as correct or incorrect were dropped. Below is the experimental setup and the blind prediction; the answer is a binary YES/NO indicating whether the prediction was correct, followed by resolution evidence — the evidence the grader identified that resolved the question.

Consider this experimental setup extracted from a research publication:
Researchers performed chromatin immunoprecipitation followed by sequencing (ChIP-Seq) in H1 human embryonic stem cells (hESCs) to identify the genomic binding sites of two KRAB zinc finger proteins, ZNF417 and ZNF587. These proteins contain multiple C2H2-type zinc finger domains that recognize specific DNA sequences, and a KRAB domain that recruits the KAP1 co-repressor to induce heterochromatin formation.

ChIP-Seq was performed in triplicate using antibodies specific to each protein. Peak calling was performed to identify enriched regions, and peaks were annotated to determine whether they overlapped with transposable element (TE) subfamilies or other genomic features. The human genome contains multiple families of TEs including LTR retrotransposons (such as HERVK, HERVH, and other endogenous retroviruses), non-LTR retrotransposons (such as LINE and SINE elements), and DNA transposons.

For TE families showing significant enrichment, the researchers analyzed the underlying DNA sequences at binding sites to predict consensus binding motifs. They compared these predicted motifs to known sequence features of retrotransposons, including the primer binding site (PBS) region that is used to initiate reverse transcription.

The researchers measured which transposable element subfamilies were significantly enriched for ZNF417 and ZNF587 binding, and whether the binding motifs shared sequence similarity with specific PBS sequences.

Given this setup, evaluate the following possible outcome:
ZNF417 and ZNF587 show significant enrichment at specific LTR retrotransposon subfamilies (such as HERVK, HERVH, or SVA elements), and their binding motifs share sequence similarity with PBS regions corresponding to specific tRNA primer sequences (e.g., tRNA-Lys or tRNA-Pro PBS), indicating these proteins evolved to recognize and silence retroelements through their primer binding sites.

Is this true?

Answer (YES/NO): YES